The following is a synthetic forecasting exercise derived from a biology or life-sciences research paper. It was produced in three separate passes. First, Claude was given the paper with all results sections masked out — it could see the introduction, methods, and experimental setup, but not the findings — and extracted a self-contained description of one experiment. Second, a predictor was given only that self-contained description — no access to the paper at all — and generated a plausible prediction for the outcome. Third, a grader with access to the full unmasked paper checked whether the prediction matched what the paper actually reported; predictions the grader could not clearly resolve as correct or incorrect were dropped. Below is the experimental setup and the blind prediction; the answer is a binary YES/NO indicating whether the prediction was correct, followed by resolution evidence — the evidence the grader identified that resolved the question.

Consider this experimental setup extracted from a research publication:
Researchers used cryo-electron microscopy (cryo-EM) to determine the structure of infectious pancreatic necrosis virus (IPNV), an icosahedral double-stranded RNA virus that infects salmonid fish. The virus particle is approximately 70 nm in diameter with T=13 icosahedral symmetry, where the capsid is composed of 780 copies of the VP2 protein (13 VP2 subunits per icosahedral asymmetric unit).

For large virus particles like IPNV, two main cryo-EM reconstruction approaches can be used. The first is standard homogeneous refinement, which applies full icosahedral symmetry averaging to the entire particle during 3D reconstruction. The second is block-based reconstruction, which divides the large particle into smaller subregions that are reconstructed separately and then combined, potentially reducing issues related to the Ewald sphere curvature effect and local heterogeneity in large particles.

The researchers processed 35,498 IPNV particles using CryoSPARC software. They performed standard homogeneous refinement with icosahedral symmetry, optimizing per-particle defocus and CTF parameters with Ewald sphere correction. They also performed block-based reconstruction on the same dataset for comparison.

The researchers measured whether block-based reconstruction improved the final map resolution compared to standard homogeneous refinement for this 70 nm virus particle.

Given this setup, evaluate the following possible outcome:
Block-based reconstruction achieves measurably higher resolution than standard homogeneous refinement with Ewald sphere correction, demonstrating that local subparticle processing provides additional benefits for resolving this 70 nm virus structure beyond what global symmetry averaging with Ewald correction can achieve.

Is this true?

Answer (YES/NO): NO